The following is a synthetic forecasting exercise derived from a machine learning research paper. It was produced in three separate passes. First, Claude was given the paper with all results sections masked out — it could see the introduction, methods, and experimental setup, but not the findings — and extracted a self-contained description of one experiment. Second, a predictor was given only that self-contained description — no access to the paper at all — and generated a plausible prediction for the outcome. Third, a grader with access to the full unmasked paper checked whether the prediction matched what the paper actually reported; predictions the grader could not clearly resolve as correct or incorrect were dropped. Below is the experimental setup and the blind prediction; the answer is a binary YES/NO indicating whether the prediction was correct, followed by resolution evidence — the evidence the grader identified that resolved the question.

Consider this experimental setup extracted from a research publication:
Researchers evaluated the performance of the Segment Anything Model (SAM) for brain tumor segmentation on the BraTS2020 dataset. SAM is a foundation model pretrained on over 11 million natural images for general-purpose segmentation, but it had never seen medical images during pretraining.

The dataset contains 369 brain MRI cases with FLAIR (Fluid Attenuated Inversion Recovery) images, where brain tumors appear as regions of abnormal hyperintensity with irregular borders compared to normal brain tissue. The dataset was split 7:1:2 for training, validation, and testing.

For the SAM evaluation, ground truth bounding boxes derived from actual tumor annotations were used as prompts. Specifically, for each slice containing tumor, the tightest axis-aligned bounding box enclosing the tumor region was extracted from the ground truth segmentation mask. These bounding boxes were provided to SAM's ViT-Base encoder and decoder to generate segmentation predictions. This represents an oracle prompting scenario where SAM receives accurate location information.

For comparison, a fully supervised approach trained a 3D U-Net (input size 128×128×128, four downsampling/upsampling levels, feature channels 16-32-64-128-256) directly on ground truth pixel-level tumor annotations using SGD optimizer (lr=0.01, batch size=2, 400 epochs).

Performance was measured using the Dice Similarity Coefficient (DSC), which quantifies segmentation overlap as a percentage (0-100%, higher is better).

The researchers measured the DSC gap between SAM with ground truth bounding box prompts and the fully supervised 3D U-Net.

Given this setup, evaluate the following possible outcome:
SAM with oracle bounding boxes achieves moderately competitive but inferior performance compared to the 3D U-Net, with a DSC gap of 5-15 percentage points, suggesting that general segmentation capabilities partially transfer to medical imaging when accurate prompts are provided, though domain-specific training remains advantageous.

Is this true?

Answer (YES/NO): YES